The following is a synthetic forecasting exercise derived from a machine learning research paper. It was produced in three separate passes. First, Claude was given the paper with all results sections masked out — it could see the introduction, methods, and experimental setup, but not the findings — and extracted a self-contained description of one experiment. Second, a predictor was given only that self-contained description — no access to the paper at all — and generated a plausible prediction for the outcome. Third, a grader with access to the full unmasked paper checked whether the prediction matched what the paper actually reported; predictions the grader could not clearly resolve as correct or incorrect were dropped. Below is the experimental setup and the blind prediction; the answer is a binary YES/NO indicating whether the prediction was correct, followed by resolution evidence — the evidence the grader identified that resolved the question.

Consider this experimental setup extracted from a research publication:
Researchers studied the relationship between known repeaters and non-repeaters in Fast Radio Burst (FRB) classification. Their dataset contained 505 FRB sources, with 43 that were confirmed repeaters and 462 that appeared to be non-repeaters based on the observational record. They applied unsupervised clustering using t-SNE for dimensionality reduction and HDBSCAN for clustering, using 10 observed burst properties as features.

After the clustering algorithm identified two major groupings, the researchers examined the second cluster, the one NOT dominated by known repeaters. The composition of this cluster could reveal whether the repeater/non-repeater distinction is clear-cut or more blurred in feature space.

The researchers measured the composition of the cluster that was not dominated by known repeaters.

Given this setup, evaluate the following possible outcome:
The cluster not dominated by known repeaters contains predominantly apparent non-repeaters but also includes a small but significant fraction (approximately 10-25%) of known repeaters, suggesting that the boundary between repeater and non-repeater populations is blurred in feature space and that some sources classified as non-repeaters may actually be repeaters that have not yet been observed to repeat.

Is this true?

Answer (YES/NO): NO